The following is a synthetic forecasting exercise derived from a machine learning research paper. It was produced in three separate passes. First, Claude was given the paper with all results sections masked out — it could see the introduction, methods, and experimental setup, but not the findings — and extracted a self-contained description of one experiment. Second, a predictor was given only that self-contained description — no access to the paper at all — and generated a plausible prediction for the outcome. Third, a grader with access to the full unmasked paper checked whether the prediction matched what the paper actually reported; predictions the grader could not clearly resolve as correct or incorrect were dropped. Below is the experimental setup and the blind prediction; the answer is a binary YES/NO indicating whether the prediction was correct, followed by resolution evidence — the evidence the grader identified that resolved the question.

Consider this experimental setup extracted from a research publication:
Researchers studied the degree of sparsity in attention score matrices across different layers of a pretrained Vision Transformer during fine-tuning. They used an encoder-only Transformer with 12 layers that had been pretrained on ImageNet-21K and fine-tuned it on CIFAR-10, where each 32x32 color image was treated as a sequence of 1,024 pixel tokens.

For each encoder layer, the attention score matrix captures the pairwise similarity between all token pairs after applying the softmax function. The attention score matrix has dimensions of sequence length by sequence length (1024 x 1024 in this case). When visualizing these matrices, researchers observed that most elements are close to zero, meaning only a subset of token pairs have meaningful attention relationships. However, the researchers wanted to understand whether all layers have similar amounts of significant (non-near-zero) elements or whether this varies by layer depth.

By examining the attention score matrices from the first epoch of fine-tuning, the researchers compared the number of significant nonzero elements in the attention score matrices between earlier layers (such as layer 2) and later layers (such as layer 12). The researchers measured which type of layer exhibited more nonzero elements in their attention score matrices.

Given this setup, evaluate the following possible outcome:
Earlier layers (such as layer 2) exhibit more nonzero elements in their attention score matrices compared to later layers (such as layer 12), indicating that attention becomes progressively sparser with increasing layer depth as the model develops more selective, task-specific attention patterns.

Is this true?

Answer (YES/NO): NO